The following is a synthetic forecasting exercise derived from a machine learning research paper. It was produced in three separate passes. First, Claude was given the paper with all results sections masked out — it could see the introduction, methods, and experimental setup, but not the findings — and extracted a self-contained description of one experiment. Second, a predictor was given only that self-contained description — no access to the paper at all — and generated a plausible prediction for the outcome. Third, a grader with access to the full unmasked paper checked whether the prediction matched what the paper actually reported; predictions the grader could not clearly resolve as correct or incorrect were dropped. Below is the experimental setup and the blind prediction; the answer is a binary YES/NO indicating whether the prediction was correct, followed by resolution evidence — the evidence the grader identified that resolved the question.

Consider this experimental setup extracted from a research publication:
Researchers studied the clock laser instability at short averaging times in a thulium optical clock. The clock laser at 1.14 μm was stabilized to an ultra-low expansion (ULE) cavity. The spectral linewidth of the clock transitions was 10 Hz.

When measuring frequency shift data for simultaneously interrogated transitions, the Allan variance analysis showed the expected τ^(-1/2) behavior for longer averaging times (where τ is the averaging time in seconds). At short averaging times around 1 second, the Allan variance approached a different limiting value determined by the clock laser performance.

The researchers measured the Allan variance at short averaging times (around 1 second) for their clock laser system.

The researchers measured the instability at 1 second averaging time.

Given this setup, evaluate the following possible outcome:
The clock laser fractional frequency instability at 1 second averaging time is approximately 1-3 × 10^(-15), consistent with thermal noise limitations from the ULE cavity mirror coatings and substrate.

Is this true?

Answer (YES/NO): YES